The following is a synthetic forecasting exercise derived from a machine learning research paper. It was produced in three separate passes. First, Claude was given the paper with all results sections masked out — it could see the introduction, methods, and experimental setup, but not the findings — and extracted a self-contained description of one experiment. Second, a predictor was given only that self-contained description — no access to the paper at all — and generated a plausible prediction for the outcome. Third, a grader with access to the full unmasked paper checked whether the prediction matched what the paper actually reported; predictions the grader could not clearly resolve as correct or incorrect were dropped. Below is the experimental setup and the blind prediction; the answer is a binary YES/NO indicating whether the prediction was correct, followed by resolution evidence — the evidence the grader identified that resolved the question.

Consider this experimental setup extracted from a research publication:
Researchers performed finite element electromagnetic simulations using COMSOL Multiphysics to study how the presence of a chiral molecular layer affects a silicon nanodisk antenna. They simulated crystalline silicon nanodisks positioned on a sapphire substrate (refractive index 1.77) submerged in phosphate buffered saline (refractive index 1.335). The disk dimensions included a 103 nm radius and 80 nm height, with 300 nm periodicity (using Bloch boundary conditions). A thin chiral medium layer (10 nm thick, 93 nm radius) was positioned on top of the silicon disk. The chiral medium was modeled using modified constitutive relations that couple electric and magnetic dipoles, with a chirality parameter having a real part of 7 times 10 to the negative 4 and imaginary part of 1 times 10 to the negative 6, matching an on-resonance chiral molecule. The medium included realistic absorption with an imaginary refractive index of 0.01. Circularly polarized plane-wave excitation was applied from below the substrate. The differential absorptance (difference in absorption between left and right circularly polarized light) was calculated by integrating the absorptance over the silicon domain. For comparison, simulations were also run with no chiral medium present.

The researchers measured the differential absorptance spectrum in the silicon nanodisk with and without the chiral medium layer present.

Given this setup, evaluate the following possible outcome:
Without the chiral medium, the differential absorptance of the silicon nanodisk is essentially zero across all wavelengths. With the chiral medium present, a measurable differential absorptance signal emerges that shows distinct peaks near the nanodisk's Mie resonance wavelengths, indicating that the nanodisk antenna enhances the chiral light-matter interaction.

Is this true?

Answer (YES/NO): YES